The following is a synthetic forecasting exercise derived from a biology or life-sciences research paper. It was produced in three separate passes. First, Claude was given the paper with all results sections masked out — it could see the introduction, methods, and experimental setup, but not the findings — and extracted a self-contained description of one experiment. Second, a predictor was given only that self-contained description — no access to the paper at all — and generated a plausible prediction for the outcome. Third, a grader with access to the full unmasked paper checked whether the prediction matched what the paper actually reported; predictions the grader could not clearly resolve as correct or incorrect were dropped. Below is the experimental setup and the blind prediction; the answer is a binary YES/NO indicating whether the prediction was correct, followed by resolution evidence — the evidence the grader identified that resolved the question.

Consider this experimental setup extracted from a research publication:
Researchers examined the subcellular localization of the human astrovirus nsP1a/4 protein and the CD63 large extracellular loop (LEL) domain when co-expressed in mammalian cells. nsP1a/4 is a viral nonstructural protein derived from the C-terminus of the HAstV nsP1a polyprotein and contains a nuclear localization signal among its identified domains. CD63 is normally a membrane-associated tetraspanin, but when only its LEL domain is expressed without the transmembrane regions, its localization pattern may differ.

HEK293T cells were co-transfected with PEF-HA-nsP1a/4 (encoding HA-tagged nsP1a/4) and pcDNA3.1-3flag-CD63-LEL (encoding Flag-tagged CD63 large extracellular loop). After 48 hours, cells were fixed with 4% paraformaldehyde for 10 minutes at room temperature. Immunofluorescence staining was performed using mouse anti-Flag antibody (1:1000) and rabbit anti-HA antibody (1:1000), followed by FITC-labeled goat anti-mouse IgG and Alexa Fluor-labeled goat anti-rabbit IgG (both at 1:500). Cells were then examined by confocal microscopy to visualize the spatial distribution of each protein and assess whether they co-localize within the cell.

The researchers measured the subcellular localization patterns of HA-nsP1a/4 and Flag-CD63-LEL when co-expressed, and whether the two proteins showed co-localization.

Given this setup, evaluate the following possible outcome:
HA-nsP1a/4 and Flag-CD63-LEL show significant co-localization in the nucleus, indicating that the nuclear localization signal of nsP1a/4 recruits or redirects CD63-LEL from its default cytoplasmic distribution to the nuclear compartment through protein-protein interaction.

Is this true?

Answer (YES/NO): NO